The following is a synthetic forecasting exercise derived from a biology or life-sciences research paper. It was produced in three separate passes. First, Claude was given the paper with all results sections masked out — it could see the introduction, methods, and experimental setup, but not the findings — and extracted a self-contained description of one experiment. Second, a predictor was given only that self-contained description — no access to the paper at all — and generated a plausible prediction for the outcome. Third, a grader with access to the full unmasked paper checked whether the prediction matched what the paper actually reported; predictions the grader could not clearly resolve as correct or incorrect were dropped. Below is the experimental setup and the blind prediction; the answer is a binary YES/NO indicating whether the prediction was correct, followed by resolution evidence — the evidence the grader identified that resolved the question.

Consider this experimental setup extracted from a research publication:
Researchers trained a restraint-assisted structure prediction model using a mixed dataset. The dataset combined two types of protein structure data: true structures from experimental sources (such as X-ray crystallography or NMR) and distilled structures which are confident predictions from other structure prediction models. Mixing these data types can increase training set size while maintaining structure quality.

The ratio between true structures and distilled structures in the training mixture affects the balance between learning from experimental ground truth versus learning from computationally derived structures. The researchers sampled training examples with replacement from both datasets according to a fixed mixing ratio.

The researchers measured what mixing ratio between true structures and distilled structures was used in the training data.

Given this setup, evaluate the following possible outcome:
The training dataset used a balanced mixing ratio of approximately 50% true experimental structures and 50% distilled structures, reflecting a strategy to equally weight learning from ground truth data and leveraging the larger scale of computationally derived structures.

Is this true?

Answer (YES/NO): NO